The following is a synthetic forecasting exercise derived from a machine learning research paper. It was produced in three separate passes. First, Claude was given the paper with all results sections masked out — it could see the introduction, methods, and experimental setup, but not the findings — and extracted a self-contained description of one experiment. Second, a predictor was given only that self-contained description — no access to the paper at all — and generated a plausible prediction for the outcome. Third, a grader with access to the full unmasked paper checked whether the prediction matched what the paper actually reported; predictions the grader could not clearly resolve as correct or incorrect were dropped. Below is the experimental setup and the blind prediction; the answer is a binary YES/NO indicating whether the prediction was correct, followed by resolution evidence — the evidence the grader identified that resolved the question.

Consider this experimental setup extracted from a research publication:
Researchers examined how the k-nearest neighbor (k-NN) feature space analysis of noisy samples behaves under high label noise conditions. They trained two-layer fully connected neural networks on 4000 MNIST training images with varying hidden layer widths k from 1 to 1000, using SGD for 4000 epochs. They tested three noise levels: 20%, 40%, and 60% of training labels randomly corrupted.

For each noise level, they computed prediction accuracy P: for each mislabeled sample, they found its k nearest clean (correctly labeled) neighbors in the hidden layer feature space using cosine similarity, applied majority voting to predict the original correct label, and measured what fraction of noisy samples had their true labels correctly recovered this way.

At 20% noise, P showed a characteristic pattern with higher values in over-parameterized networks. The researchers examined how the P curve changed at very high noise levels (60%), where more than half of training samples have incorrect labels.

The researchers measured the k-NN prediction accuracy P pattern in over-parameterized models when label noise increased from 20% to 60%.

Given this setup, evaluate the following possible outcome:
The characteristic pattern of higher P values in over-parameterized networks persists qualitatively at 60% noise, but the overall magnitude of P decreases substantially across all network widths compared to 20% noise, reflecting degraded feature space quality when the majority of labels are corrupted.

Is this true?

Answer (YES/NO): NO